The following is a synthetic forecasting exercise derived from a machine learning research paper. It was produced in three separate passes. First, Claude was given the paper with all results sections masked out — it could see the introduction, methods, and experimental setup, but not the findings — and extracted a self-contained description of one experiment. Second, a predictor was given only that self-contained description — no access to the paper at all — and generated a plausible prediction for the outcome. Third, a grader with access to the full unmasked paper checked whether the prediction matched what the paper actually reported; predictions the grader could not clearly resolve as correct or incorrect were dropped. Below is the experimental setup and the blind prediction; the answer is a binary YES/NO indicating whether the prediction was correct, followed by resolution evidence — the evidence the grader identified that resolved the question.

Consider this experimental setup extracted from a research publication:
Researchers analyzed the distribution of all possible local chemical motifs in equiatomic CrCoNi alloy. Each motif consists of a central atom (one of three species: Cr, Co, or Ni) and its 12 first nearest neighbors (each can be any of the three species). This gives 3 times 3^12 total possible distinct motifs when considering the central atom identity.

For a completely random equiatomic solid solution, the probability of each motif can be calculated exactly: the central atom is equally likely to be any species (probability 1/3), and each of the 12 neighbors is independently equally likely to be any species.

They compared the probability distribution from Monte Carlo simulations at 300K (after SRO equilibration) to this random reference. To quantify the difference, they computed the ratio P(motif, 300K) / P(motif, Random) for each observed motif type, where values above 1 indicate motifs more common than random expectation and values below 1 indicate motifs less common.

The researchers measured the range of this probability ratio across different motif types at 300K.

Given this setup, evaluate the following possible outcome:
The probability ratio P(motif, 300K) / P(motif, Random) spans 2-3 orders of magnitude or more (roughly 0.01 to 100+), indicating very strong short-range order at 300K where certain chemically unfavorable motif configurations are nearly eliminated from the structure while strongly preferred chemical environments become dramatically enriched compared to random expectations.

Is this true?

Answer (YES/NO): YES